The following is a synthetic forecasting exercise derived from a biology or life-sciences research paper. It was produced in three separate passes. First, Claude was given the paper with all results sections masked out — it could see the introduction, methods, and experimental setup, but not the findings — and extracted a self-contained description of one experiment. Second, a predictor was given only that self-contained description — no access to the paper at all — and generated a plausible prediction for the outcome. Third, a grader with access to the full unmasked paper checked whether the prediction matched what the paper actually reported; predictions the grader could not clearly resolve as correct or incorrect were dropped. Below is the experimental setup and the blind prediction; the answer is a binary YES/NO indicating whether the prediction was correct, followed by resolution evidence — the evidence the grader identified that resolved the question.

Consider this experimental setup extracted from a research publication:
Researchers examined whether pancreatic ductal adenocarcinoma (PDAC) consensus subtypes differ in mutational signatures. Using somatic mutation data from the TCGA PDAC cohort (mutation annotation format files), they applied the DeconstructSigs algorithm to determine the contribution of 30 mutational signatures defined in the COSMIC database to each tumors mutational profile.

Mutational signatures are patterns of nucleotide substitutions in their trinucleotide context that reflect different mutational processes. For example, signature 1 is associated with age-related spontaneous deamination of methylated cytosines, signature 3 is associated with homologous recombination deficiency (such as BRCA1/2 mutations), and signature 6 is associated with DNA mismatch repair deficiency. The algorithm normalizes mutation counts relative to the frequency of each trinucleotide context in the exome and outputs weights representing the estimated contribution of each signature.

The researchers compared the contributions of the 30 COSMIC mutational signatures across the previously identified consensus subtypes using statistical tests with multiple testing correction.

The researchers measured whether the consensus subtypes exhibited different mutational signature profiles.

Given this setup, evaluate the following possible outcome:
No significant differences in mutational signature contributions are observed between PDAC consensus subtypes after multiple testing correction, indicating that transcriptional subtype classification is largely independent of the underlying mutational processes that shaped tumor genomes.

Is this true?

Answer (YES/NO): YES